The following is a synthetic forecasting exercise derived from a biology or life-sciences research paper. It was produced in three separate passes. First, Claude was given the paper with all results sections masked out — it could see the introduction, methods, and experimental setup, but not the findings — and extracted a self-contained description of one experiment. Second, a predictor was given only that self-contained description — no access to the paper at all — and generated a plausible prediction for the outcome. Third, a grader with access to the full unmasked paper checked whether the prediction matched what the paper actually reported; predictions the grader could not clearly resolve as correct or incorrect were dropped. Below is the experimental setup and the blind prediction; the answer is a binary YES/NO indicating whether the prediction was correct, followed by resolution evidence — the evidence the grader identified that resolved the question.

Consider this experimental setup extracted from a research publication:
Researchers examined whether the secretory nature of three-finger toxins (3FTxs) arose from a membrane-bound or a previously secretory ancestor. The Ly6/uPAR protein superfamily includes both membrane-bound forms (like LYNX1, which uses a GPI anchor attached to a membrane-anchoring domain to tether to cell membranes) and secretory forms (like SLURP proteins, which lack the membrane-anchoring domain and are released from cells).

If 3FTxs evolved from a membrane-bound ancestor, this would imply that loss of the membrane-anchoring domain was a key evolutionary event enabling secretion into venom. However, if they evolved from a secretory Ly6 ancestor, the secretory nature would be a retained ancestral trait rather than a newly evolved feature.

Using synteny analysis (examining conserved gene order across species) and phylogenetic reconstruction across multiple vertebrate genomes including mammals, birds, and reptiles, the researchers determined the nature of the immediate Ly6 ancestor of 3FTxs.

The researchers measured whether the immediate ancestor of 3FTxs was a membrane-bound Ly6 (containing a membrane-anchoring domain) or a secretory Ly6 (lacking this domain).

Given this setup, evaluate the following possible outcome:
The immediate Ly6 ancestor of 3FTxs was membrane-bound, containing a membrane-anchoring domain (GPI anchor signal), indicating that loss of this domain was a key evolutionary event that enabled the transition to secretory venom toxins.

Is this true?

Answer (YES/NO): YES